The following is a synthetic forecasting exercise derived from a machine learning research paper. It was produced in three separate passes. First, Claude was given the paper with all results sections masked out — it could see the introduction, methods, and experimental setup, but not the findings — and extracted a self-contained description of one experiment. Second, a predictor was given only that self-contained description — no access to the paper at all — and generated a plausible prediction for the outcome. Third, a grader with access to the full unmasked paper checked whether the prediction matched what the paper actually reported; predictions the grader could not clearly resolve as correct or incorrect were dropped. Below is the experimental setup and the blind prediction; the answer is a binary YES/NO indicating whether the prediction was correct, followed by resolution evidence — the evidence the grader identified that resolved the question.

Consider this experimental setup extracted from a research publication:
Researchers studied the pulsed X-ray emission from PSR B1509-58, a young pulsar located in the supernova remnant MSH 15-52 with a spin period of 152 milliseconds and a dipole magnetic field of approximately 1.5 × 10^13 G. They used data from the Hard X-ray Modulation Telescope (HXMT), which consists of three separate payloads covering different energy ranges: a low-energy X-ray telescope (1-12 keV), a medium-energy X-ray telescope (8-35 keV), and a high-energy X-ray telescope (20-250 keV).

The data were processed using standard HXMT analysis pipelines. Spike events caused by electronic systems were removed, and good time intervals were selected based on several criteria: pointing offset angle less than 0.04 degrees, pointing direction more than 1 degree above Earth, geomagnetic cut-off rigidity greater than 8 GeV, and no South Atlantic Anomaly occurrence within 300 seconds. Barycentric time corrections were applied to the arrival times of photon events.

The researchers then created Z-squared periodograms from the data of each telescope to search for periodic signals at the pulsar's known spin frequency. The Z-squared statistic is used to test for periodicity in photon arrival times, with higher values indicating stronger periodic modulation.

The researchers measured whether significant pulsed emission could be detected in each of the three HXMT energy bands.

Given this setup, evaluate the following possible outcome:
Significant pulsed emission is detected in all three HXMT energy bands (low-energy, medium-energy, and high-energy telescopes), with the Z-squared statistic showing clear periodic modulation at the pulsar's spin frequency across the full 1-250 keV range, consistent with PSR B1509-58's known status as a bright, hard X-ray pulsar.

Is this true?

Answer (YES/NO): NO